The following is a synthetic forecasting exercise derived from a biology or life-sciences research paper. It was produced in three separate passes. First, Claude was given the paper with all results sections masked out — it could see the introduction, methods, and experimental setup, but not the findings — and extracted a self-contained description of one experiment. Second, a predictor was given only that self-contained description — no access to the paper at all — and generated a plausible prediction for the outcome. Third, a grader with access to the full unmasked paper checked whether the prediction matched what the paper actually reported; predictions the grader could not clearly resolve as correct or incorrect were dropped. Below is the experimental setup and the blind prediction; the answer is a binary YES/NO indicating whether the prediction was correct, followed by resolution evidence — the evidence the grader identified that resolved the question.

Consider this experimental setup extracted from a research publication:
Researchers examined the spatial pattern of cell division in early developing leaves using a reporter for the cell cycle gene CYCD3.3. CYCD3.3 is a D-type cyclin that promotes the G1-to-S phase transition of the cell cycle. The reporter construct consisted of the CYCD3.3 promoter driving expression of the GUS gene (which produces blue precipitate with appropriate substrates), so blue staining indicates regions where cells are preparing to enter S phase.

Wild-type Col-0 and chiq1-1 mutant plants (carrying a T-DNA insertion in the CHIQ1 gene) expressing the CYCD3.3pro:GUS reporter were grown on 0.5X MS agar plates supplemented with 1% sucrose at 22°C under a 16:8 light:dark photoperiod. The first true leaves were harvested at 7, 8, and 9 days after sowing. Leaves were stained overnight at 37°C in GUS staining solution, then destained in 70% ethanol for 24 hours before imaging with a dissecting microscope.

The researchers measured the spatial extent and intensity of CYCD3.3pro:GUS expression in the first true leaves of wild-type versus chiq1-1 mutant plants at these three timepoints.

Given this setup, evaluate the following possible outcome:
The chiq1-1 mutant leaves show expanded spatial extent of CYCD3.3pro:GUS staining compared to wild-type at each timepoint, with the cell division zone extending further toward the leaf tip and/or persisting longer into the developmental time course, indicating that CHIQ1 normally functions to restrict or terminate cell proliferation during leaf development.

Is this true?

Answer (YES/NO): NO